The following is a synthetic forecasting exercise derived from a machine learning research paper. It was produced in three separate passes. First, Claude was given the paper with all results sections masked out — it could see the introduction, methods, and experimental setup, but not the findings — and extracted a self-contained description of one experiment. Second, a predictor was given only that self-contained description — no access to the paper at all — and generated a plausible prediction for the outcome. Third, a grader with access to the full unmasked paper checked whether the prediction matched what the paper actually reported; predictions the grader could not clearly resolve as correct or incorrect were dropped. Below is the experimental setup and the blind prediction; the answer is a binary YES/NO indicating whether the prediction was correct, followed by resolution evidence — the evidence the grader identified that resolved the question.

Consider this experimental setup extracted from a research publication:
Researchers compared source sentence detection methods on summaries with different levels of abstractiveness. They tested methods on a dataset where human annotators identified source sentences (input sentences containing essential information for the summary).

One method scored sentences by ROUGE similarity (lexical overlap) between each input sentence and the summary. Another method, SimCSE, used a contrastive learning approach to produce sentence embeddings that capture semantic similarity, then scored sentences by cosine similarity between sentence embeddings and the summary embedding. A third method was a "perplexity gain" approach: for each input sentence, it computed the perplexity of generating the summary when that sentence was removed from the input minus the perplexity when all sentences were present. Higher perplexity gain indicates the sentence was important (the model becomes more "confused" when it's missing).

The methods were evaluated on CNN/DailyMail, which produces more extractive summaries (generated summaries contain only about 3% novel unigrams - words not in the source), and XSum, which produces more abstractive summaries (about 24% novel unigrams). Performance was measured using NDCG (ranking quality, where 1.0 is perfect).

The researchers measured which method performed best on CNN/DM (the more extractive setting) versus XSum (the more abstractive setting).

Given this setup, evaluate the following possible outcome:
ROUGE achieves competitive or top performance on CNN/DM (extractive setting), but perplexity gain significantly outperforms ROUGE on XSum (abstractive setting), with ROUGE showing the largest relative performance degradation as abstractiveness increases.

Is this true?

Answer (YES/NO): NO